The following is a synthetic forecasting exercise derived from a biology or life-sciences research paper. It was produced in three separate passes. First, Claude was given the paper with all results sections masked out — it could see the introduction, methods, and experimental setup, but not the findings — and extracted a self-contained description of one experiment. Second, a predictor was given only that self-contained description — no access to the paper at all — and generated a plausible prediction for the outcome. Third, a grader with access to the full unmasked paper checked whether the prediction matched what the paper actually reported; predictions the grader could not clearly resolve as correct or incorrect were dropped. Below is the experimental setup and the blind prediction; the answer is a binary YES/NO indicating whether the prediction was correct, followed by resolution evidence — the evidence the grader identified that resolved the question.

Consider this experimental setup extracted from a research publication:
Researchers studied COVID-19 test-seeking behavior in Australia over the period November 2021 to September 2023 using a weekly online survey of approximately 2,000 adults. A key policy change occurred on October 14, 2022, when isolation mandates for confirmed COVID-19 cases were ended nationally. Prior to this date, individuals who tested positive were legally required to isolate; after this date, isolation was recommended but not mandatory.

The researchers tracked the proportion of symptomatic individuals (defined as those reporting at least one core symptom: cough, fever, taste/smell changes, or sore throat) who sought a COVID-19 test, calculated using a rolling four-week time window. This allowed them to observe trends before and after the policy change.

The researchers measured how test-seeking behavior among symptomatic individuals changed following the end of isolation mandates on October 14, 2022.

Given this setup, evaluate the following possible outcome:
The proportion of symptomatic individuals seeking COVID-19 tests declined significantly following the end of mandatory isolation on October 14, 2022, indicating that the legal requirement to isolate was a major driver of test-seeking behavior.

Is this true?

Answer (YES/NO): NO